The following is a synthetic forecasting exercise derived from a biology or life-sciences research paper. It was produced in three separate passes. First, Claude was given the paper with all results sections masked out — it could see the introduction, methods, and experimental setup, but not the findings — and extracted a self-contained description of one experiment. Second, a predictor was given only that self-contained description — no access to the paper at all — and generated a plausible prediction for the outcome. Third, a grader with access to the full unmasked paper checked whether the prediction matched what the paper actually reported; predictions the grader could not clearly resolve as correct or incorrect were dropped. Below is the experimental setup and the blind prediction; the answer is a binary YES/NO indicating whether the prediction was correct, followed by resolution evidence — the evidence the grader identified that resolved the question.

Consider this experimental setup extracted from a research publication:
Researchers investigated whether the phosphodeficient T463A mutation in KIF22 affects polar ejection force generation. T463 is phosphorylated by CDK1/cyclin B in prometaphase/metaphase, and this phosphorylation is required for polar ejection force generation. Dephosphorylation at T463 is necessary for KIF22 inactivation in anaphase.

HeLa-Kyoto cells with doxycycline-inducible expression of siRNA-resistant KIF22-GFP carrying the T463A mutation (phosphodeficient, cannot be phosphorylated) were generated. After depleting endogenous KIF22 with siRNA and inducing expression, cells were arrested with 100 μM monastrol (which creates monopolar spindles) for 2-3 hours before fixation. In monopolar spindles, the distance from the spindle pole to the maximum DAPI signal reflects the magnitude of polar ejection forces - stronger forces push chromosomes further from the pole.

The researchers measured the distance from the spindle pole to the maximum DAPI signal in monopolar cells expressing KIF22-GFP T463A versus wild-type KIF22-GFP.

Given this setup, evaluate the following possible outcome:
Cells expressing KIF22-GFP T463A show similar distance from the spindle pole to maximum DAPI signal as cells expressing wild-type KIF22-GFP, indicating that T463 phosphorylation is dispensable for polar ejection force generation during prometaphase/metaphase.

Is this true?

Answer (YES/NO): NO